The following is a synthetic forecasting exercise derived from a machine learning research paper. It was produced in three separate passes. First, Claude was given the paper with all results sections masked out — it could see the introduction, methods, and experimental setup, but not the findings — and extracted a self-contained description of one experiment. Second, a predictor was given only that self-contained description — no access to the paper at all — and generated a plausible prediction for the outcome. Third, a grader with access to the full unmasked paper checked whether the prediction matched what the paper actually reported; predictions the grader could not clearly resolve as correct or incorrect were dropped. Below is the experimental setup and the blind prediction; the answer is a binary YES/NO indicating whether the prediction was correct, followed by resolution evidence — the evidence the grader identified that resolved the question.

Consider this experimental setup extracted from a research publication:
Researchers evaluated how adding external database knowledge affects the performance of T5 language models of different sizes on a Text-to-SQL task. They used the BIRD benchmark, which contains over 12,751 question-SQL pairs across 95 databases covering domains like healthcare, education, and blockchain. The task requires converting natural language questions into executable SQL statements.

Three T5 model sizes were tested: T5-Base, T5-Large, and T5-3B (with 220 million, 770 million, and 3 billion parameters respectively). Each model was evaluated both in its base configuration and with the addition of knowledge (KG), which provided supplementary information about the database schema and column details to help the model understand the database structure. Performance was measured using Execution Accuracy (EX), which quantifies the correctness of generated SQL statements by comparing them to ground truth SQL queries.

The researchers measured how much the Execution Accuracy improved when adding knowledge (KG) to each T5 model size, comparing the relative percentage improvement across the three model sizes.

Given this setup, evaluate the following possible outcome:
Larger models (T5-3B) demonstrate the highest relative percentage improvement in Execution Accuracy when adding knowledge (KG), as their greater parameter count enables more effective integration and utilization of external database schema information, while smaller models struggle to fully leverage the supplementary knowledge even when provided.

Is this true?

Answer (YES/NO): YES